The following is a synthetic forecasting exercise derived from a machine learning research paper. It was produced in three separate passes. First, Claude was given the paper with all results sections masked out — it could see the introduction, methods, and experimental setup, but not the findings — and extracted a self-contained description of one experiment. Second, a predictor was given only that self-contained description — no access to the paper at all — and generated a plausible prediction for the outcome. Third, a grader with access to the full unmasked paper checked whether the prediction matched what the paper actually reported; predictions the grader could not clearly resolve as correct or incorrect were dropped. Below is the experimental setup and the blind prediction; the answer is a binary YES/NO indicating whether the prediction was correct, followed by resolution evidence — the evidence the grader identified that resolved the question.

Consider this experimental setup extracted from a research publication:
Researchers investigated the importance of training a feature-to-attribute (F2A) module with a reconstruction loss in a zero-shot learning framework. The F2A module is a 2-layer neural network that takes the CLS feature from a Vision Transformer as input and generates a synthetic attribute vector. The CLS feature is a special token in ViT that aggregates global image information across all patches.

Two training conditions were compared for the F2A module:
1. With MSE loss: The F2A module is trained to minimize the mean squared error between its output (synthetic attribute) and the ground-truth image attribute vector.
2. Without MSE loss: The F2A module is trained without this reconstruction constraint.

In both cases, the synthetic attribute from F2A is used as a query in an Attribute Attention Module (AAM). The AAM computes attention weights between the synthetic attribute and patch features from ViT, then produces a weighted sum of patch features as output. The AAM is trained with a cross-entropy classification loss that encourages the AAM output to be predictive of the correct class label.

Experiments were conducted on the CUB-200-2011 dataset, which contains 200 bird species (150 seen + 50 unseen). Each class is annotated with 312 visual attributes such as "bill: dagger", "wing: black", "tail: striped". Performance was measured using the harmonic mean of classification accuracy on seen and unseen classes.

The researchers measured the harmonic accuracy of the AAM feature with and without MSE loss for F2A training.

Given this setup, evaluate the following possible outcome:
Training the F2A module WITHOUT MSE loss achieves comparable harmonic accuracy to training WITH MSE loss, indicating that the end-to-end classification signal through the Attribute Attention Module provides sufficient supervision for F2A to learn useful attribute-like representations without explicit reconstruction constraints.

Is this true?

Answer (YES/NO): NO